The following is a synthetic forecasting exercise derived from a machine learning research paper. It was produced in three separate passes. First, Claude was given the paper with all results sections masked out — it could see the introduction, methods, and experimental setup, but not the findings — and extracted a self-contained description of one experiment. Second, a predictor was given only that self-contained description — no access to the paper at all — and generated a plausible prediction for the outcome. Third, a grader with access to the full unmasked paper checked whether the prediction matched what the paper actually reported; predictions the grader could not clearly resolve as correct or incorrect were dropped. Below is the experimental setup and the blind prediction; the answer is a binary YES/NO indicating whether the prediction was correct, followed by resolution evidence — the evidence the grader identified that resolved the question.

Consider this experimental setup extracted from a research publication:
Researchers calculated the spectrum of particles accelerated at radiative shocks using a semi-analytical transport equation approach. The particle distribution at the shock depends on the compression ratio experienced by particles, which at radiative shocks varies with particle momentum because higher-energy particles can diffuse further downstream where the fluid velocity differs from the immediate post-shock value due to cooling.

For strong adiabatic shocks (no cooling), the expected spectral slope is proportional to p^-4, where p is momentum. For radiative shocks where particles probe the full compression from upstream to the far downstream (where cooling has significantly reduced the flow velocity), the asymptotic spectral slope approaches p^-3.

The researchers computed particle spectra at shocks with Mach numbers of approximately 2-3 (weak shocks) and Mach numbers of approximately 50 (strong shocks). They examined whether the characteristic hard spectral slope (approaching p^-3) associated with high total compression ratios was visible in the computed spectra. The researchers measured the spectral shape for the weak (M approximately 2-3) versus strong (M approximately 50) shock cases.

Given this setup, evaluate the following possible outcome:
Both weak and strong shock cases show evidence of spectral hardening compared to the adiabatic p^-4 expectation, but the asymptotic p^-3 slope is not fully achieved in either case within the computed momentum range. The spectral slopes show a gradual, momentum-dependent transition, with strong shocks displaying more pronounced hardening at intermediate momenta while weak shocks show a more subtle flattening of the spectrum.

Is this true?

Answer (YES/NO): NO